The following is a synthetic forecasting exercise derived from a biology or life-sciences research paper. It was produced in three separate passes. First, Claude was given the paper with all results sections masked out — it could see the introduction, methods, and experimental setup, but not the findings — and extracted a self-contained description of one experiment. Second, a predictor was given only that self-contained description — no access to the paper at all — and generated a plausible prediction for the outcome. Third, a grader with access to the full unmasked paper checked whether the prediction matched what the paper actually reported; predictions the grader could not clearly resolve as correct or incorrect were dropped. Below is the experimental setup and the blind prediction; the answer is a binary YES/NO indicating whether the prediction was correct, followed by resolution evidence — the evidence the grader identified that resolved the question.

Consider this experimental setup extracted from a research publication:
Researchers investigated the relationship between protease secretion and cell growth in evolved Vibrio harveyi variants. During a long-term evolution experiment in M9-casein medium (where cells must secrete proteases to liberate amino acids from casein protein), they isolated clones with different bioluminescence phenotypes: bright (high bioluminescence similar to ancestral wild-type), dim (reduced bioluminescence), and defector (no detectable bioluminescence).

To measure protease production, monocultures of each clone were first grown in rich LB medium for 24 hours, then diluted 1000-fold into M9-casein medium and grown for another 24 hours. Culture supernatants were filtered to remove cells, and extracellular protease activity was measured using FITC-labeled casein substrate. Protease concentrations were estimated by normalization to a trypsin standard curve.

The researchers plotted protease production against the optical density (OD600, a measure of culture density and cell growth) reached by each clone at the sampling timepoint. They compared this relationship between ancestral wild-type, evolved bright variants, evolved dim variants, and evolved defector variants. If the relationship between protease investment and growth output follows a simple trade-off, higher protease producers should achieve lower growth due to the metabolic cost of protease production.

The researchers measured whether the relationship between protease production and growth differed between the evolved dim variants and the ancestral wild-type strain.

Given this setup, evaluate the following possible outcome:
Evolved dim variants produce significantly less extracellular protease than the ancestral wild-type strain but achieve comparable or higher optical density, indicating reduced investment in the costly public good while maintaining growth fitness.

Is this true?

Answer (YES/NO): NO